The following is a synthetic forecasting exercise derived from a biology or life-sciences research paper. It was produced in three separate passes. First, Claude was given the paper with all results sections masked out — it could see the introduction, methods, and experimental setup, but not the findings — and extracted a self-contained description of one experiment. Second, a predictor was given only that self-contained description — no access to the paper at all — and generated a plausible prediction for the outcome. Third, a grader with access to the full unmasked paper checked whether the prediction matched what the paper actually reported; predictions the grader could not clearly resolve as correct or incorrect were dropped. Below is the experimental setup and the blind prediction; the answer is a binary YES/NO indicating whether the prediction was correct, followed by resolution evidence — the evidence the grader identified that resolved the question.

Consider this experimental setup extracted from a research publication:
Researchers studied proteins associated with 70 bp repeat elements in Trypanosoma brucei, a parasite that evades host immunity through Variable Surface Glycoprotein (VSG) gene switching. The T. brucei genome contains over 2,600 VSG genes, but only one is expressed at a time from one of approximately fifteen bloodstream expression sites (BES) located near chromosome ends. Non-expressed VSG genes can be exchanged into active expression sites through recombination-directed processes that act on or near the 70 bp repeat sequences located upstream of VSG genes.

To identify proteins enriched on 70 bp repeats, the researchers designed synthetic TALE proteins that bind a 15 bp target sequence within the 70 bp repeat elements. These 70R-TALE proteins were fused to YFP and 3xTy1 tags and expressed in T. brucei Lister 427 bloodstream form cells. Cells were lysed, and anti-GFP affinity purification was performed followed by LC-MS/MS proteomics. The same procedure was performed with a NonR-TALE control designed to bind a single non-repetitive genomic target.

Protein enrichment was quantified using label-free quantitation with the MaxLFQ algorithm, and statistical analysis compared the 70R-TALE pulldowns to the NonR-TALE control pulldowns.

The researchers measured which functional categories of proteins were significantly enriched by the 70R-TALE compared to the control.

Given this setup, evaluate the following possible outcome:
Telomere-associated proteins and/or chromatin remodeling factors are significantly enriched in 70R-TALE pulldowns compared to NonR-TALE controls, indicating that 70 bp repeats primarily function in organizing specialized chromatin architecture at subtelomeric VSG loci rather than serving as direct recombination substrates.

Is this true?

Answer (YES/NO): NO